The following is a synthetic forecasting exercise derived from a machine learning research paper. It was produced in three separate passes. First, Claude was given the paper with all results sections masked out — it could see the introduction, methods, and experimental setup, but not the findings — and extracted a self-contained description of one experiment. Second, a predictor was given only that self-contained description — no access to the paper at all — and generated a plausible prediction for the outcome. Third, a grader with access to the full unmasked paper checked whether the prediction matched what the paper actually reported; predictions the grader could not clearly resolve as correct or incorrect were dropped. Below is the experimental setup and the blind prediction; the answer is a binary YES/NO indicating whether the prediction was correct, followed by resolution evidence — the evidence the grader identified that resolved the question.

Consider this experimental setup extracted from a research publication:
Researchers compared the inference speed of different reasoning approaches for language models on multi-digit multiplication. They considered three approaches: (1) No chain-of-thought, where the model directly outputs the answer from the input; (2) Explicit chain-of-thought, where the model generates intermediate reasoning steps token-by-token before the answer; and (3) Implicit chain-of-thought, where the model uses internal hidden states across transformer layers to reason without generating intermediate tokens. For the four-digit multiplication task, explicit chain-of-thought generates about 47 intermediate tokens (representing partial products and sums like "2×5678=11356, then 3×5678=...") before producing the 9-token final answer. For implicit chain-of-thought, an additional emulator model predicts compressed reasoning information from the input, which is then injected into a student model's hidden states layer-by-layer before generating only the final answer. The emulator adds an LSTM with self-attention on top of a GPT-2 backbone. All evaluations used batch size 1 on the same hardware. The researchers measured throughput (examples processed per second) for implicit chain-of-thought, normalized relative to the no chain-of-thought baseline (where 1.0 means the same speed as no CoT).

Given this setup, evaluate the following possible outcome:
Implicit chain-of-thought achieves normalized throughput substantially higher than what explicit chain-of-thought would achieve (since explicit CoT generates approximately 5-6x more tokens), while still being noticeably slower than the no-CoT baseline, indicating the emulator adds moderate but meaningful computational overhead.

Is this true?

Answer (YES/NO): YES